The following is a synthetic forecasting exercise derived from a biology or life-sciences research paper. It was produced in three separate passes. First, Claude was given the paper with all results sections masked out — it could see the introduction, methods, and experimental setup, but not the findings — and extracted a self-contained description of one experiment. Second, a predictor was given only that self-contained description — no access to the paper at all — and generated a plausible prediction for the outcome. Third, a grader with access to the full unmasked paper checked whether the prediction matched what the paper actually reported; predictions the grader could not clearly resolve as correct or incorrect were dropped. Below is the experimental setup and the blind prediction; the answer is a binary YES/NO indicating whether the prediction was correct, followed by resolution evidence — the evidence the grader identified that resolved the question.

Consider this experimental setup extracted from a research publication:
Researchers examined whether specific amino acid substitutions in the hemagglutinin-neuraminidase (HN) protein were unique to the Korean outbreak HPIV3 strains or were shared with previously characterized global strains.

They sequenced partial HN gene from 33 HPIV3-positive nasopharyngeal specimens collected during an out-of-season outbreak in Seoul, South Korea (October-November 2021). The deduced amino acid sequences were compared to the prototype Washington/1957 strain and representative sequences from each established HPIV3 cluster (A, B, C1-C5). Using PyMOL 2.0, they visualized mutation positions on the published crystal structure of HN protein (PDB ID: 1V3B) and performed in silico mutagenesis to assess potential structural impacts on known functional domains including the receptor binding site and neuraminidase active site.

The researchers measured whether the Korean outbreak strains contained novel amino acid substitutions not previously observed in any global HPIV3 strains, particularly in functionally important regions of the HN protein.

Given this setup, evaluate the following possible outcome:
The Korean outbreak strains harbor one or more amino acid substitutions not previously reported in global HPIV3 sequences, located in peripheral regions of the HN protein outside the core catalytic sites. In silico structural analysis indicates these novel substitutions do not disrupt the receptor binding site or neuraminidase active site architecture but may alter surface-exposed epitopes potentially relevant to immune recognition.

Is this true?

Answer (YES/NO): NO